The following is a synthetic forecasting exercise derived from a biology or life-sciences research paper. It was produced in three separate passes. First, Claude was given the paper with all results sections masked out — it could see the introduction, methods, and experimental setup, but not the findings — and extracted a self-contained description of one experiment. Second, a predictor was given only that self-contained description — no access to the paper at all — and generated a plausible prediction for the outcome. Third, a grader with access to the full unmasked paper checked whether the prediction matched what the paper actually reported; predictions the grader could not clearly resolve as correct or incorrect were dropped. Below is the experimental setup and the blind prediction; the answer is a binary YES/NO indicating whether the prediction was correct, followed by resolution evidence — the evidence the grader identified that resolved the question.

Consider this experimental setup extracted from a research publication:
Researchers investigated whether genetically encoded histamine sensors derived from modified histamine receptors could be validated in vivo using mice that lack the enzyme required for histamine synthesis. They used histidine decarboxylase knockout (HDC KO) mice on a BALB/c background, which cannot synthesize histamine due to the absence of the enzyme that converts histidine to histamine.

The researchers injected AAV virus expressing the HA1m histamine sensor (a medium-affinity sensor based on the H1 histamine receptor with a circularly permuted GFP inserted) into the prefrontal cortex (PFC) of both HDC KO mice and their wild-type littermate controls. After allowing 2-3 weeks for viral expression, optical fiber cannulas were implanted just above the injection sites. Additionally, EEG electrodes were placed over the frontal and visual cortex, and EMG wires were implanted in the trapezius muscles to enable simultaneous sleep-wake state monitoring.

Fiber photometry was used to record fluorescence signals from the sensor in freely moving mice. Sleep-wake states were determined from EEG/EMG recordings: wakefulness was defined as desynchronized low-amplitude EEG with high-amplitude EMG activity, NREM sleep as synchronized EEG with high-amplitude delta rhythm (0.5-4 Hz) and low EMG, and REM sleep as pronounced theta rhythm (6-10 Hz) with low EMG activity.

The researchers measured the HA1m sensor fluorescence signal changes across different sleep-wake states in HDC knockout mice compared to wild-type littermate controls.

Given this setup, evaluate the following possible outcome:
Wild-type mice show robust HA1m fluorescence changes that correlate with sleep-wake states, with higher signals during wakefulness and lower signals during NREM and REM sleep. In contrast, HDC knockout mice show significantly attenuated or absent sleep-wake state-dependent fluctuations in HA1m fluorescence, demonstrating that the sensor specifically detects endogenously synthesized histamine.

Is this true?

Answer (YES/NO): YES